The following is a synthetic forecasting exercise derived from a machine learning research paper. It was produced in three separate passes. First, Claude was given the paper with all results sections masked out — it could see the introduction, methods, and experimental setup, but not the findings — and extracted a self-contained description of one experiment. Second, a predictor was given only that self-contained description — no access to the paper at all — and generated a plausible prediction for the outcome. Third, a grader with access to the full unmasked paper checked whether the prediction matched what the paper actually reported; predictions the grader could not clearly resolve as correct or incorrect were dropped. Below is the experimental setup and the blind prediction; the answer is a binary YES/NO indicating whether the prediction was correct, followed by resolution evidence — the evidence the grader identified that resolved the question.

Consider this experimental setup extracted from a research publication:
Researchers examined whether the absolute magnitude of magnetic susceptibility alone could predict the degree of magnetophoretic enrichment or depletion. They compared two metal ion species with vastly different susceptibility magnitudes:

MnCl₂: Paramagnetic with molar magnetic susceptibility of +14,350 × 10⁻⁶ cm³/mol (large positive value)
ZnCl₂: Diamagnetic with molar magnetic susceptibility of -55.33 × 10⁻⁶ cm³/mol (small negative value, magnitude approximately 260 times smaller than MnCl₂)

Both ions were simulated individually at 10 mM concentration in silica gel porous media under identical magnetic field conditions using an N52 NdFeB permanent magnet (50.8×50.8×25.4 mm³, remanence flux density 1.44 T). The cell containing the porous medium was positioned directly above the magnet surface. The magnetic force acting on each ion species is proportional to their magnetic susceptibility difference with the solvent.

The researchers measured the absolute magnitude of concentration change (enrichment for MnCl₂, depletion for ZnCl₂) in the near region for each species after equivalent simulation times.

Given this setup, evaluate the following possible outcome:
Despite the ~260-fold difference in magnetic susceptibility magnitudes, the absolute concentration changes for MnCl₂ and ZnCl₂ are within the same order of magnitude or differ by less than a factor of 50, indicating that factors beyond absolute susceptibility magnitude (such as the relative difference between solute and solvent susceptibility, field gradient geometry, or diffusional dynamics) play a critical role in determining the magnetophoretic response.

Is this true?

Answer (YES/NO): YES